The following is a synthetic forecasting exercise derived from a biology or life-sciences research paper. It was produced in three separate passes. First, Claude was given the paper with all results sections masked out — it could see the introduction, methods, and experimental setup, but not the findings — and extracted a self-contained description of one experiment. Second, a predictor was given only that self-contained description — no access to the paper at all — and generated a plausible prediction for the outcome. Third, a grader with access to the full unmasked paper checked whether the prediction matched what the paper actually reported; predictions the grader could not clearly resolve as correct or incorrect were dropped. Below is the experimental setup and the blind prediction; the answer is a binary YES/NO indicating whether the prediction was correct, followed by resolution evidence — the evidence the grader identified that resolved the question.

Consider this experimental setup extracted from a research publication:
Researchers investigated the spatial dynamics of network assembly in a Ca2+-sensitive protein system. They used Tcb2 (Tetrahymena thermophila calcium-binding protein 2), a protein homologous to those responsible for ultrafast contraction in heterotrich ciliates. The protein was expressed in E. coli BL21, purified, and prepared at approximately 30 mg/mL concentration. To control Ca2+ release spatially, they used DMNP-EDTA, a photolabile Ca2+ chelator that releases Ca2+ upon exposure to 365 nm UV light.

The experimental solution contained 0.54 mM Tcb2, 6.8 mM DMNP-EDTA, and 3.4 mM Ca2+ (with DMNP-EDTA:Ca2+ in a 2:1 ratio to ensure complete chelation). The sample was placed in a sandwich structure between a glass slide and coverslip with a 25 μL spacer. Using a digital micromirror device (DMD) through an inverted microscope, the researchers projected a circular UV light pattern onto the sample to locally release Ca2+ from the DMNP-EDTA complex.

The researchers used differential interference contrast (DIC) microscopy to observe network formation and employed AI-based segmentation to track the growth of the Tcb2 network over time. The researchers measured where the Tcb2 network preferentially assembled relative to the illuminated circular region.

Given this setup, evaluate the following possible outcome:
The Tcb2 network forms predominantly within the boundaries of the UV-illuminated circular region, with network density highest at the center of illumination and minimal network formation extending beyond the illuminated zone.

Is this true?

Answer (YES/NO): NO